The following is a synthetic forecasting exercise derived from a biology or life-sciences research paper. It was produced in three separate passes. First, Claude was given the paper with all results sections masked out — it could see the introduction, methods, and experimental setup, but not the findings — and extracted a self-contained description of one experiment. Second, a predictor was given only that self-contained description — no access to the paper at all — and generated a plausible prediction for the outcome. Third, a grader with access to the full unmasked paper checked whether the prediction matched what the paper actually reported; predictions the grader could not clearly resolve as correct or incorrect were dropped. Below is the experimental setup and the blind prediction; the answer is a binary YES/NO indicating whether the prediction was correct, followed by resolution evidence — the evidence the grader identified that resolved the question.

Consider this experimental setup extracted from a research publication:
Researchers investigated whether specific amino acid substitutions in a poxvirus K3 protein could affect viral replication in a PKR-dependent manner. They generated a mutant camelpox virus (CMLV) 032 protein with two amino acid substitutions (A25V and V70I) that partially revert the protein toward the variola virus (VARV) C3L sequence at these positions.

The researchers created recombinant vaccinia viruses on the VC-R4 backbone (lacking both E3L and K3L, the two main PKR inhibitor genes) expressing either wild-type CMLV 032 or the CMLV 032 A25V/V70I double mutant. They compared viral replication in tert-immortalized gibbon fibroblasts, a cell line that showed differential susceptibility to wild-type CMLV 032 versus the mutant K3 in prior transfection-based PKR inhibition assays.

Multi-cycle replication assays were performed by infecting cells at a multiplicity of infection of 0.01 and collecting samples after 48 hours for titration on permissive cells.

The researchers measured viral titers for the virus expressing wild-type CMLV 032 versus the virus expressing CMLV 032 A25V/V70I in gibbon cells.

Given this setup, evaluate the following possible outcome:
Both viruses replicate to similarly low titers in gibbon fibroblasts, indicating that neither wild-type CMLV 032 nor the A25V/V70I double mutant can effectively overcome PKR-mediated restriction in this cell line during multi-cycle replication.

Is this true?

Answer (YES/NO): NO